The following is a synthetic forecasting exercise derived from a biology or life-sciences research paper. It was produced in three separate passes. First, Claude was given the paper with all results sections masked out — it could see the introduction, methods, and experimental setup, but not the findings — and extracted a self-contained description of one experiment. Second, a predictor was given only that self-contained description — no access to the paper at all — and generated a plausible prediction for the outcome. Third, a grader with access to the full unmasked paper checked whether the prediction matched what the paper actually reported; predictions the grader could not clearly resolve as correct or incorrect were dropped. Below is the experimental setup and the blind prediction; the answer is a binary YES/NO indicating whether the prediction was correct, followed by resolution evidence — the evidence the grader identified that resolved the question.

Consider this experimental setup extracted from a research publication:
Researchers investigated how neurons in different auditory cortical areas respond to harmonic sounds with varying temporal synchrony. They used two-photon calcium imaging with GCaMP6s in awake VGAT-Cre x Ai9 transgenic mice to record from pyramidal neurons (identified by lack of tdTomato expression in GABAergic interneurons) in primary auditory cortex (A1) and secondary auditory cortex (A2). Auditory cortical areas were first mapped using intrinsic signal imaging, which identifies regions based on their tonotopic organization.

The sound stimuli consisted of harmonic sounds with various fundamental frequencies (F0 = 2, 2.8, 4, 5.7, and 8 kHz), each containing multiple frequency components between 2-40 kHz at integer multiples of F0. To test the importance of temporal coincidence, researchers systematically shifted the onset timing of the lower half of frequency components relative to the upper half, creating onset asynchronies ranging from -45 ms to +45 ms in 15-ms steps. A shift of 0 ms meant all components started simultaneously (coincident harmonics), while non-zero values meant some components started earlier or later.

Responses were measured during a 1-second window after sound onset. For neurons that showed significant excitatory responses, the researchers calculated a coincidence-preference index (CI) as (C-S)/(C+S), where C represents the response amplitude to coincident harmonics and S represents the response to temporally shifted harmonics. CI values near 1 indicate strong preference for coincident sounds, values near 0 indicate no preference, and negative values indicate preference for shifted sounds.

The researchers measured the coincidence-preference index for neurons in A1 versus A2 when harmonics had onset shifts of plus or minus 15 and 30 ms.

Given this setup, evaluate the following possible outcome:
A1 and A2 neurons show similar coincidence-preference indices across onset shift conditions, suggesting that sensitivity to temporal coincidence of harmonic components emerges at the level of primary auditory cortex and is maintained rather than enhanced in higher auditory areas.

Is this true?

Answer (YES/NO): NO